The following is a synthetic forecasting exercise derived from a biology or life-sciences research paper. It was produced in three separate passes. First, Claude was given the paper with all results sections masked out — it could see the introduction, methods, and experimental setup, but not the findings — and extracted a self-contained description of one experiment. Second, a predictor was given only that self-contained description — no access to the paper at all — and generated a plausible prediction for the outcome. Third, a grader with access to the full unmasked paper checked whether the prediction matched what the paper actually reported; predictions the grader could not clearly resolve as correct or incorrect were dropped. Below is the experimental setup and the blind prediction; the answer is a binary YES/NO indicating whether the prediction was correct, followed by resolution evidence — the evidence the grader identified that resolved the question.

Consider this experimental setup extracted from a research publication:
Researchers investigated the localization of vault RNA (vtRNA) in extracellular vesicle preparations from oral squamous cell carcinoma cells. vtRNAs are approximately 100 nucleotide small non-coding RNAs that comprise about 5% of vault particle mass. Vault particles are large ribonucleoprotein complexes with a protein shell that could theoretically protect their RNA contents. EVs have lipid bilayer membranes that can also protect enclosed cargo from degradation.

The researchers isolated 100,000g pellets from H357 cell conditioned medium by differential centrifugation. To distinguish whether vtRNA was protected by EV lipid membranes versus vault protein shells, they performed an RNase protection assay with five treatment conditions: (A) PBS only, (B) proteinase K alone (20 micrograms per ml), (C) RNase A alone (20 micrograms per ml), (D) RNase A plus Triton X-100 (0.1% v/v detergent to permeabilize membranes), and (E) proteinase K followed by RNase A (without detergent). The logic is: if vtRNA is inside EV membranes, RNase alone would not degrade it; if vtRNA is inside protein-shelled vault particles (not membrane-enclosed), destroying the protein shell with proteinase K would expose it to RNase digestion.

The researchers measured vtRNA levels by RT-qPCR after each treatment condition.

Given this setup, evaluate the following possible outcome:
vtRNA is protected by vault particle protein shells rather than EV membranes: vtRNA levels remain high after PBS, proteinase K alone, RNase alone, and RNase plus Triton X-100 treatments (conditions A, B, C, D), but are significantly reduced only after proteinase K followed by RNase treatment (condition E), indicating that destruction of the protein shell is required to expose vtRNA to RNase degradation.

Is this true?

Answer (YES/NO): YES